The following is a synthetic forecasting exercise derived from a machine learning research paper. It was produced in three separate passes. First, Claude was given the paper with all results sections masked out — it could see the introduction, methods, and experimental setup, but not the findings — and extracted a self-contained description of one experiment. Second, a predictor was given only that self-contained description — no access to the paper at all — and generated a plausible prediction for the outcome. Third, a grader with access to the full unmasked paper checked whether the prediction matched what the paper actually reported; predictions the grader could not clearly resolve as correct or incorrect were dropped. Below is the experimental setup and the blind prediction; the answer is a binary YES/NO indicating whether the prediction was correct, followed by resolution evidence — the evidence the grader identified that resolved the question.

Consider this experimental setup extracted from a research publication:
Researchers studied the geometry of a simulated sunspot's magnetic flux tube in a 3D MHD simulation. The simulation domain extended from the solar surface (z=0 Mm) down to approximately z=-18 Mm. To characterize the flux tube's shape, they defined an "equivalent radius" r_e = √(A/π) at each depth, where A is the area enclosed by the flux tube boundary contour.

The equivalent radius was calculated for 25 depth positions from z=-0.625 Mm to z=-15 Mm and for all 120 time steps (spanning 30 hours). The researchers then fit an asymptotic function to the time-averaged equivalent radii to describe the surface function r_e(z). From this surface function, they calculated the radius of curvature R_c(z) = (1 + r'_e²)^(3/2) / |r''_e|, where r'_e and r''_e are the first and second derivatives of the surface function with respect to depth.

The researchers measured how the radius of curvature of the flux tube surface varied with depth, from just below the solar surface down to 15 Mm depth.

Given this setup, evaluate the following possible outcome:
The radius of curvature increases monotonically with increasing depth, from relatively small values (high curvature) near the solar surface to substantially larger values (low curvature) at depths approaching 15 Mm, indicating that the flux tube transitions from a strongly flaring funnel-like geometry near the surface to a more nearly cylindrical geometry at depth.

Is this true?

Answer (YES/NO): NO